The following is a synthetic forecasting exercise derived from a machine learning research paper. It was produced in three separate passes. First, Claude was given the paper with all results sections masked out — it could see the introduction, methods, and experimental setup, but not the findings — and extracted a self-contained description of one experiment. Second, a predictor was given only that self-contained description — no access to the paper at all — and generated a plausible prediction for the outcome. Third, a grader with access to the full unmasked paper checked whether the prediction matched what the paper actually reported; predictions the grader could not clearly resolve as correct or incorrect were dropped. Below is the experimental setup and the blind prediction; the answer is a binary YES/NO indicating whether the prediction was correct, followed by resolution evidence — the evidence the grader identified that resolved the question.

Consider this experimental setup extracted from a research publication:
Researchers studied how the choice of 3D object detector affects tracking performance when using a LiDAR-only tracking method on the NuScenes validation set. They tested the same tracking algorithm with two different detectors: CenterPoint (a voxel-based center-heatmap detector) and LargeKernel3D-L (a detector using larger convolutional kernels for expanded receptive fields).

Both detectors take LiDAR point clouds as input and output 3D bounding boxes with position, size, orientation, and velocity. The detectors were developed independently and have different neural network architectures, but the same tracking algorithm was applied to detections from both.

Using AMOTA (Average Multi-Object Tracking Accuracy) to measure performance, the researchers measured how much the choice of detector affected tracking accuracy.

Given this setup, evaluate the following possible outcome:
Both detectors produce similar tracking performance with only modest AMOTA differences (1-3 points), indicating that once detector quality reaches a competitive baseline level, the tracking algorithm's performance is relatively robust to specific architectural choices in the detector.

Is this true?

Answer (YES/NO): YES